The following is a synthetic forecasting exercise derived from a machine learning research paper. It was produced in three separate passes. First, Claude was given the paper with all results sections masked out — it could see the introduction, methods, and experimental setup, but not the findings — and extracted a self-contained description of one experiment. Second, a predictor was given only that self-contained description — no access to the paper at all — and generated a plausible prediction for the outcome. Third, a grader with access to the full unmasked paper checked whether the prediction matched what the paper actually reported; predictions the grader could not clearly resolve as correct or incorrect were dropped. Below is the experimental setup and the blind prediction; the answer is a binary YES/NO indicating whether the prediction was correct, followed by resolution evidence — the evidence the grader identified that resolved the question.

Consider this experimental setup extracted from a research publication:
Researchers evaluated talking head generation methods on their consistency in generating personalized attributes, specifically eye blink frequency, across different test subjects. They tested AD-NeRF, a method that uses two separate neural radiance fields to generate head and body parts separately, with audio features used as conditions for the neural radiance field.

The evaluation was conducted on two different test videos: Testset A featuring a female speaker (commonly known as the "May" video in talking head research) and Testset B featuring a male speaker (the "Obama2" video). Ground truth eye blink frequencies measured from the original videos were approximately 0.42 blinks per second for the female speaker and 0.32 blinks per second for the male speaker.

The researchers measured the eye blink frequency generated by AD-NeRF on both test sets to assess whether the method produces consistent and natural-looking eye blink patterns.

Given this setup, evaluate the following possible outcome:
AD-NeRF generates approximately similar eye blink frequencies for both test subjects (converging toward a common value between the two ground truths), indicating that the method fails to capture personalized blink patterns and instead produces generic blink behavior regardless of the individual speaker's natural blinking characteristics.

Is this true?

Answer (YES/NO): NO